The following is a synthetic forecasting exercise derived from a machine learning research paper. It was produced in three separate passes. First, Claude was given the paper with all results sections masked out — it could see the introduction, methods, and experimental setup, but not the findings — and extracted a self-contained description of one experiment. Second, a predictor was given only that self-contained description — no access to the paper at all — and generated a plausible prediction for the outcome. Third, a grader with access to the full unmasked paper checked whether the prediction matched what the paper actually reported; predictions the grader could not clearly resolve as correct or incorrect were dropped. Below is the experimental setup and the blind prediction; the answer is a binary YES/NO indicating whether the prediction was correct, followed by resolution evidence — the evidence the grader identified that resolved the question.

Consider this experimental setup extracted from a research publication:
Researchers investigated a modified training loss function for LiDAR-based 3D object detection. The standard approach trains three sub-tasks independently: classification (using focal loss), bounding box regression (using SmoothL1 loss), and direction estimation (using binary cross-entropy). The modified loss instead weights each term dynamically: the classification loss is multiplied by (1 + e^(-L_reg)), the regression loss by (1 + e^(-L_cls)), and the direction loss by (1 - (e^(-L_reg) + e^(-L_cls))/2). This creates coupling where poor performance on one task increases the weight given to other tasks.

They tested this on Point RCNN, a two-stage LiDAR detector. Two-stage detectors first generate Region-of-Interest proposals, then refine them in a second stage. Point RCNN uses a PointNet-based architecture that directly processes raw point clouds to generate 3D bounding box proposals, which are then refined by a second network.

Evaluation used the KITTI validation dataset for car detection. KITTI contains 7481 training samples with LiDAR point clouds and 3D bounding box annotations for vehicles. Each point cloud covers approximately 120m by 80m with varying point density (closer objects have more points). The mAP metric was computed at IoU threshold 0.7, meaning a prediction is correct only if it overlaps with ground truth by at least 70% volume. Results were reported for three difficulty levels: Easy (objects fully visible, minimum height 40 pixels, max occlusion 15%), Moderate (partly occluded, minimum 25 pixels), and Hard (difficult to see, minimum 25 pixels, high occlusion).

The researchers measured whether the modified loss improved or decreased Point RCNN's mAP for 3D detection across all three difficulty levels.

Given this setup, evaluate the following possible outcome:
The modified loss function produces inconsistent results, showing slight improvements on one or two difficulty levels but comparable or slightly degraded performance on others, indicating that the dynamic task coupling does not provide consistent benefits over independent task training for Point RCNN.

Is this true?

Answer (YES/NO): YES